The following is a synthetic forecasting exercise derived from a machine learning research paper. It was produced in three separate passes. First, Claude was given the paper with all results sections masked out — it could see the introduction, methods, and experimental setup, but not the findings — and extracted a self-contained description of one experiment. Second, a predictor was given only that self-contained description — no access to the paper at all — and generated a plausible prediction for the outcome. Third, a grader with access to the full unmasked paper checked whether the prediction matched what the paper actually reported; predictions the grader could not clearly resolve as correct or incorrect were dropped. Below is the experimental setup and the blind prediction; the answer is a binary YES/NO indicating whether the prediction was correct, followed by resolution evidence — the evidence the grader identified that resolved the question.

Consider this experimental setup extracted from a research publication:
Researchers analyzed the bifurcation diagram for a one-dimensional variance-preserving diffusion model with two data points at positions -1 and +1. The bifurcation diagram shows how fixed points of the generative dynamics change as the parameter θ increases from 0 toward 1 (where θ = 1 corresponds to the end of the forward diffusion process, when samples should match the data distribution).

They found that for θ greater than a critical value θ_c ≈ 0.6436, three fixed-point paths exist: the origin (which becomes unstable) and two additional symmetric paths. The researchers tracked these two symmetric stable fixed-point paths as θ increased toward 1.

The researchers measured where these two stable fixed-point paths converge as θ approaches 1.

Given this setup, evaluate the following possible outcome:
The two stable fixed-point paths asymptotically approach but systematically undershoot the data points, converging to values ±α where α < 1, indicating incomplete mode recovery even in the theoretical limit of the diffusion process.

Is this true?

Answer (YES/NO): NO